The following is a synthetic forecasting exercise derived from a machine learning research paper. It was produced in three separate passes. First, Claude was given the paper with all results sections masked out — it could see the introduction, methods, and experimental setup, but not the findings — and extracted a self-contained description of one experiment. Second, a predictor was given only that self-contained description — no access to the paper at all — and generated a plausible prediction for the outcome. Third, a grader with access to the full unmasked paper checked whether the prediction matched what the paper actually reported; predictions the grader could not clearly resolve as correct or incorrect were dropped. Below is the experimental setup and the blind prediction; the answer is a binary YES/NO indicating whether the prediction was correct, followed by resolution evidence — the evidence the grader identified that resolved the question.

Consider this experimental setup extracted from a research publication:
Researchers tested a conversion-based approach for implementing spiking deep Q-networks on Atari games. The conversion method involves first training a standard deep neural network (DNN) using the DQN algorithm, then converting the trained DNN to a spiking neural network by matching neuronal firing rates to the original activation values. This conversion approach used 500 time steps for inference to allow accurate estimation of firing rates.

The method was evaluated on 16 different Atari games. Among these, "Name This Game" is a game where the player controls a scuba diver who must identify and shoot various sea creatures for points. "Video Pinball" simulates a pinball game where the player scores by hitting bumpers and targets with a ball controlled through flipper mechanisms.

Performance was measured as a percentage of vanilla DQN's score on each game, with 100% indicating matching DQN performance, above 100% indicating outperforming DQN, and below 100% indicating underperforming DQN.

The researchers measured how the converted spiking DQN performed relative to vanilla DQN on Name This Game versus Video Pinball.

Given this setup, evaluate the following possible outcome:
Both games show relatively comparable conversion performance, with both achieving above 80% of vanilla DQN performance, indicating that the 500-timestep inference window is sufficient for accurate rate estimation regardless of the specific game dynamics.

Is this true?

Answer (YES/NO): NO